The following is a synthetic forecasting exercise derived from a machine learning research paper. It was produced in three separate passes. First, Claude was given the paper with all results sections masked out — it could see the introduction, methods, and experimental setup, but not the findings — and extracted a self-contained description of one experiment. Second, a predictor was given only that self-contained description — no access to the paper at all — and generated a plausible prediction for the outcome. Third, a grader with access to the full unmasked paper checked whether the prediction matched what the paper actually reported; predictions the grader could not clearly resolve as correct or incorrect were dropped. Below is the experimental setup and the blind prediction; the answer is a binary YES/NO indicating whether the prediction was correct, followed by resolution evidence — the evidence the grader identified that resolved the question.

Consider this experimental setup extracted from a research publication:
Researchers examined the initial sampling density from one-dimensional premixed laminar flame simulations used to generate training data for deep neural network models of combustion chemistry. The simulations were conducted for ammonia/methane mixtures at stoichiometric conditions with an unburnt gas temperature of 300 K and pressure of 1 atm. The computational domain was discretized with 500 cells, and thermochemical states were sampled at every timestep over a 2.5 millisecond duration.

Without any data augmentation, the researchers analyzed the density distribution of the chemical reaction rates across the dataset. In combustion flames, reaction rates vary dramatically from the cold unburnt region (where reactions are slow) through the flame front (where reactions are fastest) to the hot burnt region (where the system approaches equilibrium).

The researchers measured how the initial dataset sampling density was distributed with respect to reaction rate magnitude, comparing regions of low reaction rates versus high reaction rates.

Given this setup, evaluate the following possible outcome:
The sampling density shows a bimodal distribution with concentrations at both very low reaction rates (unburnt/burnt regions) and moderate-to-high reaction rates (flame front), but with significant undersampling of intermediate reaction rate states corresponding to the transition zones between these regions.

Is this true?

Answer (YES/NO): NO